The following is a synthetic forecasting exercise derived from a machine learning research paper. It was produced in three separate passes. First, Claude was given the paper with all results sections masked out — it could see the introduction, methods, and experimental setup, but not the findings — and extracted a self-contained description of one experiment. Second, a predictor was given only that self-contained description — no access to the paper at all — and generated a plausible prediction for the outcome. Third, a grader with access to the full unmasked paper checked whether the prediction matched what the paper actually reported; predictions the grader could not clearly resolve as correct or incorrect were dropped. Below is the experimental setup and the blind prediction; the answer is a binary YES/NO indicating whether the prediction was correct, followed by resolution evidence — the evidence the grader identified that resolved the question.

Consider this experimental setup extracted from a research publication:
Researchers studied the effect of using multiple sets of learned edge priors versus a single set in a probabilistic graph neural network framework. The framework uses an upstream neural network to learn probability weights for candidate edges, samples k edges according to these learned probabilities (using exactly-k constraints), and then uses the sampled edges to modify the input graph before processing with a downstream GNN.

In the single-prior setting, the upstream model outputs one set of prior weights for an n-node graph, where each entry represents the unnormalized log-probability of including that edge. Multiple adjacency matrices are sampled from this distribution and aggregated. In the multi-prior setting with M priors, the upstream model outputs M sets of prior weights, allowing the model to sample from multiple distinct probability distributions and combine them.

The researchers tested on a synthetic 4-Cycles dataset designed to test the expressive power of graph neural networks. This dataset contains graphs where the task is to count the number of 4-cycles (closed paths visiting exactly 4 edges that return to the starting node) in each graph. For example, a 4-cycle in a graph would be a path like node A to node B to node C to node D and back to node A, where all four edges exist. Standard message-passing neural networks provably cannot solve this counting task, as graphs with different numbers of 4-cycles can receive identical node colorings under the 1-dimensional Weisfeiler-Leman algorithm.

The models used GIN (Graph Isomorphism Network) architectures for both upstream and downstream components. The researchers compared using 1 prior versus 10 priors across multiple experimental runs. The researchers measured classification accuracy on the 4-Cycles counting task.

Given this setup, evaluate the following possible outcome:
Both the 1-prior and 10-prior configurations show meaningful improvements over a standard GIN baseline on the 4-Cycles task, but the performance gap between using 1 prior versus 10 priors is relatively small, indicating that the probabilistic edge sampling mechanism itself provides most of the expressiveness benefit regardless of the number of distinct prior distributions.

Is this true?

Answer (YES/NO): NO